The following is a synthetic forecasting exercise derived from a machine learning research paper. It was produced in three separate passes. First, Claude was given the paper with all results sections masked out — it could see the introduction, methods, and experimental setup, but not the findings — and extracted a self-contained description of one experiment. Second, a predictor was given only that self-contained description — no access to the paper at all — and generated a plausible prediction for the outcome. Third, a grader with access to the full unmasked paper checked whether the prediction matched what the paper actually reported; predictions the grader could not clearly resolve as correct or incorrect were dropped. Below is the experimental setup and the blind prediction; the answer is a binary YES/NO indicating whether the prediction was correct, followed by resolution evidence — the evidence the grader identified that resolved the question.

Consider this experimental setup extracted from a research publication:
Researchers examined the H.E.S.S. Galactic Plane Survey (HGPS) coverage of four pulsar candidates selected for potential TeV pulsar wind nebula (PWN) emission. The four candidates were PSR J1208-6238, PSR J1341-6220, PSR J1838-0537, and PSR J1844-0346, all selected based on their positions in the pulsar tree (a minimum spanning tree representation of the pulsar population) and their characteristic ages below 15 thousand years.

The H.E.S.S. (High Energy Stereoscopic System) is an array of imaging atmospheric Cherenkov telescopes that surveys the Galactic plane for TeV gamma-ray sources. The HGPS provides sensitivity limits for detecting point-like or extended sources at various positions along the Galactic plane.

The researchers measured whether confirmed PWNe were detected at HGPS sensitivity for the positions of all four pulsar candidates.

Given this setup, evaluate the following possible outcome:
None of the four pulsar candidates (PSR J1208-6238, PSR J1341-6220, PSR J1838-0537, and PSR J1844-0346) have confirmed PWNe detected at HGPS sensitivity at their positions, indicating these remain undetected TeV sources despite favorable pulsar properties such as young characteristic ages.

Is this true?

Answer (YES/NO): YES